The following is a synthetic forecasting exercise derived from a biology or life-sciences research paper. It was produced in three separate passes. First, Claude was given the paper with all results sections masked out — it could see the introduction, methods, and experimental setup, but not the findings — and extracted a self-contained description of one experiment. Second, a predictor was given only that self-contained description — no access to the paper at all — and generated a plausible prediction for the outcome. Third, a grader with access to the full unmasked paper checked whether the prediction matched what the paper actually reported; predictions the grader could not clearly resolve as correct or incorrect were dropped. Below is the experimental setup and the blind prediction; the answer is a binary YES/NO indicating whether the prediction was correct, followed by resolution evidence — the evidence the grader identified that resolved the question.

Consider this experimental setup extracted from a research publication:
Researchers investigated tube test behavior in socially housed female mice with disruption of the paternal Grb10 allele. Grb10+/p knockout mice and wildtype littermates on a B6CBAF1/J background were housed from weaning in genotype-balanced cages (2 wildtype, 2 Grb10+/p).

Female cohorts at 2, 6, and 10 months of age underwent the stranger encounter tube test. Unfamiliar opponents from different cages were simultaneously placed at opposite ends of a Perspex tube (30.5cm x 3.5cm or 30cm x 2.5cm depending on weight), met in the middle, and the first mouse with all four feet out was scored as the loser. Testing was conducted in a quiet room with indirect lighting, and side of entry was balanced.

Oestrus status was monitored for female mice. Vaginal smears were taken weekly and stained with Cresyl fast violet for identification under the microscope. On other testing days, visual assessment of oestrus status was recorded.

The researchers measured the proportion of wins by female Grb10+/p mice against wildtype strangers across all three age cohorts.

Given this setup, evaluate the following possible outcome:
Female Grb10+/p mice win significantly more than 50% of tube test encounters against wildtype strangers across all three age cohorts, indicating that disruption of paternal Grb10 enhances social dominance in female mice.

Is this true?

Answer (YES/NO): NO